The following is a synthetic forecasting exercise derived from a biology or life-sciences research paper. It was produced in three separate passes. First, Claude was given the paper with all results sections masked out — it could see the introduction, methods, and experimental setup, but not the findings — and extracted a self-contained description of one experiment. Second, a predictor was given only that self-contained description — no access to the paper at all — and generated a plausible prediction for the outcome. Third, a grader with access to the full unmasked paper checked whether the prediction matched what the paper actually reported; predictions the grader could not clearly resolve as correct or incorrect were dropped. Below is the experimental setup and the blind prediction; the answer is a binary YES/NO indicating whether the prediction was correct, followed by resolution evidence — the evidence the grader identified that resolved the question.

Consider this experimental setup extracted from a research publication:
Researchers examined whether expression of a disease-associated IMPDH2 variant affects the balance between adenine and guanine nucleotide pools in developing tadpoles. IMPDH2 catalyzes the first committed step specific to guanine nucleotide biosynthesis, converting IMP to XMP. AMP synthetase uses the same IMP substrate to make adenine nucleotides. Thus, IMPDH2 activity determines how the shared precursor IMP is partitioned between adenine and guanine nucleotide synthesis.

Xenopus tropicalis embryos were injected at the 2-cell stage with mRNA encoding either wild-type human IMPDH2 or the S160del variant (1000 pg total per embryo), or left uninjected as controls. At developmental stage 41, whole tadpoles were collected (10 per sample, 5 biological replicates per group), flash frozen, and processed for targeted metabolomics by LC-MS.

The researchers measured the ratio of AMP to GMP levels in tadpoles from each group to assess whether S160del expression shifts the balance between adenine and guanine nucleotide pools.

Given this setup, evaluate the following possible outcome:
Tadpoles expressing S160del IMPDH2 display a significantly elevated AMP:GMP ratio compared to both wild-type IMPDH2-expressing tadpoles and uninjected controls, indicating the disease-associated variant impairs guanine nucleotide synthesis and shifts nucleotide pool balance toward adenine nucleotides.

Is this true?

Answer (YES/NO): NO